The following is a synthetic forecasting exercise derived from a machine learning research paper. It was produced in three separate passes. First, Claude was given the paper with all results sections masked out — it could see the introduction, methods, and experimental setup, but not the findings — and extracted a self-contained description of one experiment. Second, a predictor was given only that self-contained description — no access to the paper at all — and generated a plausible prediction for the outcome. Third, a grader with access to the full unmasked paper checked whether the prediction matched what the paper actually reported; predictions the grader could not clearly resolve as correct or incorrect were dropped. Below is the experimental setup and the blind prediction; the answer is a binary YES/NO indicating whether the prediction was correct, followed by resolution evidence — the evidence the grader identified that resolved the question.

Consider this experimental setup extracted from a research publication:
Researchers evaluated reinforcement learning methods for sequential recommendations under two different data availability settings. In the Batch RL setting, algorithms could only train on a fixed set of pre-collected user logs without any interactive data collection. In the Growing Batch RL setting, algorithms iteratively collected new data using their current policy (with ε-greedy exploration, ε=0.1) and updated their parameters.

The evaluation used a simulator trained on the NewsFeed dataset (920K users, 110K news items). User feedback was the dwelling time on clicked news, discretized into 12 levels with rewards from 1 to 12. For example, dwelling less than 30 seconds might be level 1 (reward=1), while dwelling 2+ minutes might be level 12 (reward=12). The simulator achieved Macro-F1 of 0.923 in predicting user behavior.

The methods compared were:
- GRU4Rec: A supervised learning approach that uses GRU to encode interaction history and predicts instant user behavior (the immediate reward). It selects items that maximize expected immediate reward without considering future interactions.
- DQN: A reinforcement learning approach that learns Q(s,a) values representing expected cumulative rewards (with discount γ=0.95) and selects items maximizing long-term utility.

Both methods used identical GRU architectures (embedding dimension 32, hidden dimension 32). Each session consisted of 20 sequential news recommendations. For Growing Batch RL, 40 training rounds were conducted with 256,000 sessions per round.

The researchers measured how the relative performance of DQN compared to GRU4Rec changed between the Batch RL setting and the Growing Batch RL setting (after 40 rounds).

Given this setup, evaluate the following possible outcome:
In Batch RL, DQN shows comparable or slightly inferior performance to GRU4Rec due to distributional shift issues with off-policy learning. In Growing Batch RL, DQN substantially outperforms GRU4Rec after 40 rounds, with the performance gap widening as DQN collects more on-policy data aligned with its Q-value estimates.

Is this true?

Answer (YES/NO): NO